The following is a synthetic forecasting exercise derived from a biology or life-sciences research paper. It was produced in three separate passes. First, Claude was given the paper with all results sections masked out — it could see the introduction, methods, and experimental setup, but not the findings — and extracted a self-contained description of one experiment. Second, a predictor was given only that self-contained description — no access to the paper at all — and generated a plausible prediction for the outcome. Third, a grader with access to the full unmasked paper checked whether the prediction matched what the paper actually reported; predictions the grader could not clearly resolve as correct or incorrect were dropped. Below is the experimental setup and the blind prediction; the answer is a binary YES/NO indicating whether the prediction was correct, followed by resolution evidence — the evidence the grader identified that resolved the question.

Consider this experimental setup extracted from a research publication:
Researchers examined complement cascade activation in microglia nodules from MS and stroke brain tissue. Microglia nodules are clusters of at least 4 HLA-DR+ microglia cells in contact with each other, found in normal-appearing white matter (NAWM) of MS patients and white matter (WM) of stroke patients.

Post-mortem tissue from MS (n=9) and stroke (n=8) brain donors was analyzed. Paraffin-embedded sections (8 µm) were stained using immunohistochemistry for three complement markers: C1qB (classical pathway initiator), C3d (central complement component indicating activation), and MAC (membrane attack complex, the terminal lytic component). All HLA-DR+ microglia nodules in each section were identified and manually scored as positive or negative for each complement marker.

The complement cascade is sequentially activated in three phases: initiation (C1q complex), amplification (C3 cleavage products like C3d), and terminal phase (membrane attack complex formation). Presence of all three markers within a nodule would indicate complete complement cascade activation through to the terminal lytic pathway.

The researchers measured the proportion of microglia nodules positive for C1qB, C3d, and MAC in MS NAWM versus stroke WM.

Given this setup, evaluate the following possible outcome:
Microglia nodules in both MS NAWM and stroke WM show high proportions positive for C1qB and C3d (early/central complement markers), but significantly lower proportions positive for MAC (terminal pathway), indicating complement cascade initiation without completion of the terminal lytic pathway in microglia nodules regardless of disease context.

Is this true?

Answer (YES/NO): NO